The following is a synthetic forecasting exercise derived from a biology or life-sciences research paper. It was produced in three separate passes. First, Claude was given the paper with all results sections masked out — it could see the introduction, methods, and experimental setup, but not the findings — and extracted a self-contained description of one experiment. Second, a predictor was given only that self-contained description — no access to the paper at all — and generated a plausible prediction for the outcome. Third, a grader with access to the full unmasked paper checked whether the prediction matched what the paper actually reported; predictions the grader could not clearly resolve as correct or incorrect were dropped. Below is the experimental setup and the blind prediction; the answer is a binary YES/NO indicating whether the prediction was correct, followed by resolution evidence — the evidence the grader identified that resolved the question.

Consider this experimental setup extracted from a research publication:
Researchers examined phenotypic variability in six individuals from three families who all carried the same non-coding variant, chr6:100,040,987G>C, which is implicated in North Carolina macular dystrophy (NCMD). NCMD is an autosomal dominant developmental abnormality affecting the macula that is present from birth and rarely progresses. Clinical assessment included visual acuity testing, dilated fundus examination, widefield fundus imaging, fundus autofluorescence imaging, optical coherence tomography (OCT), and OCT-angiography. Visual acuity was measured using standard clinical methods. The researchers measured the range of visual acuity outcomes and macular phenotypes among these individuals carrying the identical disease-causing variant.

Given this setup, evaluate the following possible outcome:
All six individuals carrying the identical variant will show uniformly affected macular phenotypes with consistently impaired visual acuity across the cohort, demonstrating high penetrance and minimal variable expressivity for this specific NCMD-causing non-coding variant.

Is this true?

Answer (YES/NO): NO